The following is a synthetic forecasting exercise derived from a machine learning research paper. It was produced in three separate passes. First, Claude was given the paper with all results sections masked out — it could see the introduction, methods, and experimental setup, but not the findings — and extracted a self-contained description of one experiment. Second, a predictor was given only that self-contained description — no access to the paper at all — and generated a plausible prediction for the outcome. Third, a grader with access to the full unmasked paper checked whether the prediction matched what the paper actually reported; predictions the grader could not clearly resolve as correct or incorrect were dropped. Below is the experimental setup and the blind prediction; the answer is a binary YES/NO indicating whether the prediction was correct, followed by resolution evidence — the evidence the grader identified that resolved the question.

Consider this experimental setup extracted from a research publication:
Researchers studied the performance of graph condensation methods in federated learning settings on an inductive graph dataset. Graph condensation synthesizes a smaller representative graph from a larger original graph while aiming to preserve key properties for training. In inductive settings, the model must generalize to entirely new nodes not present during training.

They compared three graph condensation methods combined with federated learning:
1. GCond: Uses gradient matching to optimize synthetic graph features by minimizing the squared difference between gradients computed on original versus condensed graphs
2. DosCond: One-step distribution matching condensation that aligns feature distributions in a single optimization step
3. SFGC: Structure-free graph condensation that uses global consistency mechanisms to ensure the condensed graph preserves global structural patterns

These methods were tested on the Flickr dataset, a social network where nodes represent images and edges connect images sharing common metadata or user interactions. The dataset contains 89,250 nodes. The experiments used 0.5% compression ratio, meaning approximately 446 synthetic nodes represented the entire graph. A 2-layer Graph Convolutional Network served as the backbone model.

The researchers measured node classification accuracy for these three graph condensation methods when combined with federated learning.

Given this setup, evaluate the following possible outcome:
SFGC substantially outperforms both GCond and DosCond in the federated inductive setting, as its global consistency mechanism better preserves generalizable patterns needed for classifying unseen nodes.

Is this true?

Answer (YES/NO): NO